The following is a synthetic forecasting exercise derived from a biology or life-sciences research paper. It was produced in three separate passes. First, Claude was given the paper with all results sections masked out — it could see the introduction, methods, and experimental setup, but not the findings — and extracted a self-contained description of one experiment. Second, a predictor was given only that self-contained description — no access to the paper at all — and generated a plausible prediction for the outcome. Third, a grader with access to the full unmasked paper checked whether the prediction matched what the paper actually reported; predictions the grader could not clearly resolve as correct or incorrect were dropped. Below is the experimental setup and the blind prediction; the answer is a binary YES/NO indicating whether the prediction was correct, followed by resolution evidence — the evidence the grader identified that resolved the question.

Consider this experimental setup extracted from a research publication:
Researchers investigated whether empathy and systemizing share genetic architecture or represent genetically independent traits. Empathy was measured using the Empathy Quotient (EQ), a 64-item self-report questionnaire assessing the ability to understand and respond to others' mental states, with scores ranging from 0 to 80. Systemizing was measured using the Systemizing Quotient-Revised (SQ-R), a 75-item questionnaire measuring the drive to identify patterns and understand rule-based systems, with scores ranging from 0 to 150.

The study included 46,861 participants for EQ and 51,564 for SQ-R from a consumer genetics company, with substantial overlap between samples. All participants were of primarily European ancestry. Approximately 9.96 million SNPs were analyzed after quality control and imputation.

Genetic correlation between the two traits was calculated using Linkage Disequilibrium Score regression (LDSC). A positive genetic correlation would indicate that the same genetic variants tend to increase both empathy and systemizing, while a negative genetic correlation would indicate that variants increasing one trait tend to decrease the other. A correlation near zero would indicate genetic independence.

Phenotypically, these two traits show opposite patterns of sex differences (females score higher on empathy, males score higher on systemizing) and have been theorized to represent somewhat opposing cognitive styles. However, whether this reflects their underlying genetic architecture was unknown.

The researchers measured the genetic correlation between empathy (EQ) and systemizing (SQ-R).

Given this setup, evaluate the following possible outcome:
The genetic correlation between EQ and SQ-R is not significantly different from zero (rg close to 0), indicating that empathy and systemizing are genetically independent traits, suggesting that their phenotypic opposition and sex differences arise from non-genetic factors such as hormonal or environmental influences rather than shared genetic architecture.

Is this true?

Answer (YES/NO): YES